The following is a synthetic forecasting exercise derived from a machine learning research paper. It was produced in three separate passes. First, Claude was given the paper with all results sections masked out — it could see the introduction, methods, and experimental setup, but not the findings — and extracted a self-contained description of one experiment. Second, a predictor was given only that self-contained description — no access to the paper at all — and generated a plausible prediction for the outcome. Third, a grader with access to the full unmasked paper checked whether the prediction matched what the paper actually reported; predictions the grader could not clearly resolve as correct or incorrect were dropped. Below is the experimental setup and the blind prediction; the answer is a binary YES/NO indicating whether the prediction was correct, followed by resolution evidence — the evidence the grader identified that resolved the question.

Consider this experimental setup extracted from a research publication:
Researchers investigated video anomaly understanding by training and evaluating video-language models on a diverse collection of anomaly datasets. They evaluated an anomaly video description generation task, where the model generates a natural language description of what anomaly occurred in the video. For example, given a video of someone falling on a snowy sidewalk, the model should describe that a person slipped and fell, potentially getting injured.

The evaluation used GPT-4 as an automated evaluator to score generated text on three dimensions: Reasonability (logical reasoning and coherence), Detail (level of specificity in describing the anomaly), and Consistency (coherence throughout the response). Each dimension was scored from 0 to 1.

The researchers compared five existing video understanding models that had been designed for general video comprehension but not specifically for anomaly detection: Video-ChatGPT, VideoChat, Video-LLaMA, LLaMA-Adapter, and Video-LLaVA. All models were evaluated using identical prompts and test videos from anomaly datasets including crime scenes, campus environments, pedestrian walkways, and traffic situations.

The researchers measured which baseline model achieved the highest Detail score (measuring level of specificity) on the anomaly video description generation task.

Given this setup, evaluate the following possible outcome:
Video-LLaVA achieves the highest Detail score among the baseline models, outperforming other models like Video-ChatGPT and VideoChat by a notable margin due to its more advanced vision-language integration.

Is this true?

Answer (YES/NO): NO